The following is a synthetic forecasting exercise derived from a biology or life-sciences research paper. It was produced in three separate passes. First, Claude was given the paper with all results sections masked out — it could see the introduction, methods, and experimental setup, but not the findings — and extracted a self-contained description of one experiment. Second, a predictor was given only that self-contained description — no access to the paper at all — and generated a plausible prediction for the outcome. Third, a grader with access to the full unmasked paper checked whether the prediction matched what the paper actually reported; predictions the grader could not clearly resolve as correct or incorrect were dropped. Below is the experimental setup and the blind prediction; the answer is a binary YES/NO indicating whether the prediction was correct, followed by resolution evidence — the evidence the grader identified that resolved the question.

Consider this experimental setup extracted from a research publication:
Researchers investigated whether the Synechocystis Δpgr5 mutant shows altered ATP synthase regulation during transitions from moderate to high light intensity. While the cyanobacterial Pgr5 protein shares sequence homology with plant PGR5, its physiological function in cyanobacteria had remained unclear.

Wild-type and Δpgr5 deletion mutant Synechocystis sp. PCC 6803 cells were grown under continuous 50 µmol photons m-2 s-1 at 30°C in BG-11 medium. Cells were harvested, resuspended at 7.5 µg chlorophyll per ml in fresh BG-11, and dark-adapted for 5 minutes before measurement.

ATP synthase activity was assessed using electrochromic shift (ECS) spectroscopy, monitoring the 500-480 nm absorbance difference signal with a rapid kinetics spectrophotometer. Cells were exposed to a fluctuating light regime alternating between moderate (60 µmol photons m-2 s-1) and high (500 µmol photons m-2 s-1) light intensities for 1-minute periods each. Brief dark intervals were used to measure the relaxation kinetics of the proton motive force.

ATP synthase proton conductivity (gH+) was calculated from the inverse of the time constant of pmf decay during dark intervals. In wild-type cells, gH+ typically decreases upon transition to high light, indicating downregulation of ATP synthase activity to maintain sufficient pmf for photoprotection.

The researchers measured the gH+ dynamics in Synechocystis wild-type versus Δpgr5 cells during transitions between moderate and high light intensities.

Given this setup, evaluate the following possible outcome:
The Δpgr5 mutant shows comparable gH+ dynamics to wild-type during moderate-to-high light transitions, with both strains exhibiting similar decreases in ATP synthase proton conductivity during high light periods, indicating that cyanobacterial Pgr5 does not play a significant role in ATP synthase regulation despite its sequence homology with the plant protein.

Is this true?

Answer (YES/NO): NO